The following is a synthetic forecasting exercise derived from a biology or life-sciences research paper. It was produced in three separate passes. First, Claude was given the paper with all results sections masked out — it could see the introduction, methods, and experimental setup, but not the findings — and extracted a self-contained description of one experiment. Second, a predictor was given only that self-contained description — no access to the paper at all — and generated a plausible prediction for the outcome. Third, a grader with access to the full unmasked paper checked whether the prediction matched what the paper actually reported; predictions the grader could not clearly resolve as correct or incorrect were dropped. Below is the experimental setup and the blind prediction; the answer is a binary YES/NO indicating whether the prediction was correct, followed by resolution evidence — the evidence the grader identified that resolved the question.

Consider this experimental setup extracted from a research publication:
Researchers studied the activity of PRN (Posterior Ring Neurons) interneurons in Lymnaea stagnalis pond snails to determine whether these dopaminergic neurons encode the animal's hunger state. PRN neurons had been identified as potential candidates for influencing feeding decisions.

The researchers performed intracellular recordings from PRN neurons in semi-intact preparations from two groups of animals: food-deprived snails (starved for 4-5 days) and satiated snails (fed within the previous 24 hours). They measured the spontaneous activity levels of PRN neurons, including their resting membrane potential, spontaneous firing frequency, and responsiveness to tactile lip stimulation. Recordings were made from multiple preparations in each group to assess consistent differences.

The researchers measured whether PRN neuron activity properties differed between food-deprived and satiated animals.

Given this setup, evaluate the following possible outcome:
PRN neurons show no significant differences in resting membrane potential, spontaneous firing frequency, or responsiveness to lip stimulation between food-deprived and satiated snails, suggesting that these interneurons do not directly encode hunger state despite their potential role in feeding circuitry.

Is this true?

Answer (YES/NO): NO